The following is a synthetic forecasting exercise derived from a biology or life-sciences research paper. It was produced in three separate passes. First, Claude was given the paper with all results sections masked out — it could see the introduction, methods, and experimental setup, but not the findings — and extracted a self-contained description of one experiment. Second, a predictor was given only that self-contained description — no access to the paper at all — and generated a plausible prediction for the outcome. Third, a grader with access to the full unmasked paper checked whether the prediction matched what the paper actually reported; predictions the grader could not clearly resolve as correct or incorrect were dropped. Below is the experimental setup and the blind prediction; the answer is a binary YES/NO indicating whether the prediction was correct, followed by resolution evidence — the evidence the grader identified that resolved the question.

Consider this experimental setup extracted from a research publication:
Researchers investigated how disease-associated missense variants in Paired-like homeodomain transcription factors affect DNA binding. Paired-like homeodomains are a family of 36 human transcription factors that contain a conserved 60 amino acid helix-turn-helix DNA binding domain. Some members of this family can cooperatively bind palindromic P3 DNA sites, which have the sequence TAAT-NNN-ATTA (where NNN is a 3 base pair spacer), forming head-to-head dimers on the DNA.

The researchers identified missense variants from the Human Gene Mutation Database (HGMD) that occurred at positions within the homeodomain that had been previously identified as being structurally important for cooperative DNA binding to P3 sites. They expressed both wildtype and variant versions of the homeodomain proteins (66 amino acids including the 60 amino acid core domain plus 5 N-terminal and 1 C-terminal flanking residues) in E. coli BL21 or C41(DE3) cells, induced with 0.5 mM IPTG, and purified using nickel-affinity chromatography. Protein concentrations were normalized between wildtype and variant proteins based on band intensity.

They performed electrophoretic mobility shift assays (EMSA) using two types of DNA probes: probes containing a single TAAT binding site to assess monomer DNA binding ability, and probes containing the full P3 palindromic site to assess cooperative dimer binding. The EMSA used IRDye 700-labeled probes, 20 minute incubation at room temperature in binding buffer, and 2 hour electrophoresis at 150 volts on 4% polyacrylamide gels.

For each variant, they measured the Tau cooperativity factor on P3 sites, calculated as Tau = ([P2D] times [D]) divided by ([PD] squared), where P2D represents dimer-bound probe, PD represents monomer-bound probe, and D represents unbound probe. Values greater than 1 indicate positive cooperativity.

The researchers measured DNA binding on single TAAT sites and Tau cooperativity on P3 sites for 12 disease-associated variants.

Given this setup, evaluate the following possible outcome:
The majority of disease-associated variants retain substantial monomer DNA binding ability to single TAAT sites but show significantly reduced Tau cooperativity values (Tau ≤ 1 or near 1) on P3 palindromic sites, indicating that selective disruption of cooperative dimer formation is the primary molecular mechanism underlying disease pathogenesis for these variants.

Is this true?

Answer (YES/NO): NO